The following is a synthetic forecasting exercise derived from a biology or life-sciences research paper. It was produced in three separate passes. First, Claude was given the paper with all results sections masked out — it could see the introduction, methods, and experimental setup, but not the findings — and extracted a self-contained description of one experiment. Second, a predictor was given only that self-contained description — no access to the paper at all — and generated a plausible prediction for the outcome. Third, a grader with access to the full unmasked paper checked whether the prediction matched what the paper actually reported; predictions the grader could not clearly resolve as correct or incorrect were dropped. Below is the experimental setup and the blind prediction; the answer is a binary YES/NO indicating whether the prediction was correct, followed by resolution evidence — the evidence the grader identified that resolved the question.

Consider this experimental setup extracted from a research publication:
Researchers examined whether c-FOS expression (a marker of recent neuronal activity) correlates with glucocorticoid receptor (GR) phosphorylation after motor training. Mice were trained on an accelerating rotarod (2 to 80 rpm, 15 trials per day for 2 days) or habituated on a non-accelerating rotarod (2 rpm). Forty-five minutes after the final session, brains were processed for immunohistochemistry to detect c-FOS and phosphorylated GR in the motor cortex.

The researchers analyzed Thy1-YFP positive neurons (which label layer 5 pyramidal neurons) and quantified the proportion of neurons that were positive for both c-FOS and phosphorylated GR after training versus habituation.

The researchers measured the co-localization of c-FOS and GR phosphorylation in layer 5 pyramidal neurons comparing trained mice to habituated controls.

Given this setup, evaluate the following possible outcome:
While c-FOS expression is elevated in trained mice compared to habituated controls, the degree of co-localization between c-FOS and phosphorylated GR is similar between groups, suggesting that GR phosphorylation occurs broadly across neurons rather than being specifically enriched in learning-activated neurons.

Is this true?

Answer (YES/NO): NO